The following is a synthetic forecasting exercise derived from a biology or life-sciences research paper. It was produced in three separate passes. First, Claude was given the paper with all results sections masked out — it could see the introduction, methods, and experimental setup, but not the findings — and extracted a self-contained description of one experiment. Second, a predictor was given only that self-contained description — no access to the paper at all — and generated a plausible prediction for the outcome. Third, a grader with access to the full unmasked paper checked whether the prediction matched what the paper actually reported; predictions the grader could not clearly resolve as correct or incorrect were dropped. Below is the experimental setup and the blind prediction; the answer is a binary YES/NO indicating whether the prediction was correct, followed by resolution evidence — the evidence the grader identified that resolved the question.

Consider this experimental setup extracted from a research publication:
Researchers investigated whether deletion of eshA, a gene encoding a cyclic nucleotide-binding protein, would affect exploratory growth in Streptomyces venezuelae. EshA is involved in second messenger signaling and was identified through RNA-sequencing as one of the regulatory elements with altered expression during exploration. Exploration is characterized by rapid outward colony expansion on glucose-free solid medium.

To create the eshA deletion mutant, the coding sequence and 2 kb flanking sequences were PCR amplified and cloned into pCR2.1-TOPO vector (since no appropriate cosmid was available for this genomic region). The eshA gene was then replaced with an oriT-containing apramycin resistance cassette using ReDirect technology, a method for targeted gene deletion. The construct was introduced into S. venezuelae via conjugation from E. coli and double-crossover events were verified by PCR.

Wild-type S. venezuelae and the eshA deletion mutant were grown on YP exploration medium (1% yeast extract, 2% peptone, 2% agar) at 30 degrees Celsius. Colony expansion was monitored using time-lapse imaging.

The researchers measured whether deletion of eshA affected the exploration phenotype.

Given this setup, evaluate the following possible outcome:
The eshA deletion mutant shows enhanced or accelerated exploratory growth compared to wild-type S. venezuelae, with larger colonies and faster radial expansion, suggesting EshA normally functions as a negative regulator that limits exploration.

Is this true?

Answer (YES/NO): NO